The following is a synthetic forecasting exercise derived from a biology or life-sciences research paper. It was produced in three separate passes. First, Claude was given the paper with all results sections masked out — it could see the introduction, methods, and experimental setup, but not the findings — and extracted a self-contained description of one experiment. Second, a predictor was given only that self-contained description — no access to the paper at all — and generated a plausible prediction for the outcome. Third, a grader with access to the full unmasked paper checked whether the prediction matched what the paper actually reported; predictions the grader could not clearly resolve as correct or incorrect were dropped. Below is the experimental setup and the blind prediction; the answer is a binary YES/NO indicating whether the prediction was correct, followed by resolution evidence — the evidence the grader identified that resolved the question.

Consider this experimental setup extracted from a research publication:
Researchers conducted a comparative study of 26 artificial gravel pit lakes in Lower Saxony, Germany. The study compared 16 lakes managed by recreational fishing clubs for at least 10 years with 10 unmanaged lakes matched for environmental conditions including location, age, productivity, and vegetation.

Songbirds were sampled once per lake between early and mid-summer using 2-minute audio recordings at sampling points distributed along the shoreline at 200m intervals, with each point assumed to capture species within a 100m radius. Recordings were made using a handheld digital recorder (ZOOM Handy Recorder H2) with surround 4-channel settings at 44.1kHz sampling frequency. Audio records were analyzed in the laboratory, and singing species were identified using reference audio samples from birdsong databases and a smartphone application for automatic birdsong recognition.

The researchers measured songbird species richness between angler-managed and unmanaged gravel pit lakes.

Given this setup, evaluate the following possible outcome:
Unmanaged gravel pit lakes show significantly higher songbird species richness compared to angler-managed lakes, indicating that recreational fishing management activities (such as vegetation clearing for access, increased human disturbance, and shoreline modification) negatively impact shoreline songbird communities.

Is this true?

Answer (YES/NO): NO